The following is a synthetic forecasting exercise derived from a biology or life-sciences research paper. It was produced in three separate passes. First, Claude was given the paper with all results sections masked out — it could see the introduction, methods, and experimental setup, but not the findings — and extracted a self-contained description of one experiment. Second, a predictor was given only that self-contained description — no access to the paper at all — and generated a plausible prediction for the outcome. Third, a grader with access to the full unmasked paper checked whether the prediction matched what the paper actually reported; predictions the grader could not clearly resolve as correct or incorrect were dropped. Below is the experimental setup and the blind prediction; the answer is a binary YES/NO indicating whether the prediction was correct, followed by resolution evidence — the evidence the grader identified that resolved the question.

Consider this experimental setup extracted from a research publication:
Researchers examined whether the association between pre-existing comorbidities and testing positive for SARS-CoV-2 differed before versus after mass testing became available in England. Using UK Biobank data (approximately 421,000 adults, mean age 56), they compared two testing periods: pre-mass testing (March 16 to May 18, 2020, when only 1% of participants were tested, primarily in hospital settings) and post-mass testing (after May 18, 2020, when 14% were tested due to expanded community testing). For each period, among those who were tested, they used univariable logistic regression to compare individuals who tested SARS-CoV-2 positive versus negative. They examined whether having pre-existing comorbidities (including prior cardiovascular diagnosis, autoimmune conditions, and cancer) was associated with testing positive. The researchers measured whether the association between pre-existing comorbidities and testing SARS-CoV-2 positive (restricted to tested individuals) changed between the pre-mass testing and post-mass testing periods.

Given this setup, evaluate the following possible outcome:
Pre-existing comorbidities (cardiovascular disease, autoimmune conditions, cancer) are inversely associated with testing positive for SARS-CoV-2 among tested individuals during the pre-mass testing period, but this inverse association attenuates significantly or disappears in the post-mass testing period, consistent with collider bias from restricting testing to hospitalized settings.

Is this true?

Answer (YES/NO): NO